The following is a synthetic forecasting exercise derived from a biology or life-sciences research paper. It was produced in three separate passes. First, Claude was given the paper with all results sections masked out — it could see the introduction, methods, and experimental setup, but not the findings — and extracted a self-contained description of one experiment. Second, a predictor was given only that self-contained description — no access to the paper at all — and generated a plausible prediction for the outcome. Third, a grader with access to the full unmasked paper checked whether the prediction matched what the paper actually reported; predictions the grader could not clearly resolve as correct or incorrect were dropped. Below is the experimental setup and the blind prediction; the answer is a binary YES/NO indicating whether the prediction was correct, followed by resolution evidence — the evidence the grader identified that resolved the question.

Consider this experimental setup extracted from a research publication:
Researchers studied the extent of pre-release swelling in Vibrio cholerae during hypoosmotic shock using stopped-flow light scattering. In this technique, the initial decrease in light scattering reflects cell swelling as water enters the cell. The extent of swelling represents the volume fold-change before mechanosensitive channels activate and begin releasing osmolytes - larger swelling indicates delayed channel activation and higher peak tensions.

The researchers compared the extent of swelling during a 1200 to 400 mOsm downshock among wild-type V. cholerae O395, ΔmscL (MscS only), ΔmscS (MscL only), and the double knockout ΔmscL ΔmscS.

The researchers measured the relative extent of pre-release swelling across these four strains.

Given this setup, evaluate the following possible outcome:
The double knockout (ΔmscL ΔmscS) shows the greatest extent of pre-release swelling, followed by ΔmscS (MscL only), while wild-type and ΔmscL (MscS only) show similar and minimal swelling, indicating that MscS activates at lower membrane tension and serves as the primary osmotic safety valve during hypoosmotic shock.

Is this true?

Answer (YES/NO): YES